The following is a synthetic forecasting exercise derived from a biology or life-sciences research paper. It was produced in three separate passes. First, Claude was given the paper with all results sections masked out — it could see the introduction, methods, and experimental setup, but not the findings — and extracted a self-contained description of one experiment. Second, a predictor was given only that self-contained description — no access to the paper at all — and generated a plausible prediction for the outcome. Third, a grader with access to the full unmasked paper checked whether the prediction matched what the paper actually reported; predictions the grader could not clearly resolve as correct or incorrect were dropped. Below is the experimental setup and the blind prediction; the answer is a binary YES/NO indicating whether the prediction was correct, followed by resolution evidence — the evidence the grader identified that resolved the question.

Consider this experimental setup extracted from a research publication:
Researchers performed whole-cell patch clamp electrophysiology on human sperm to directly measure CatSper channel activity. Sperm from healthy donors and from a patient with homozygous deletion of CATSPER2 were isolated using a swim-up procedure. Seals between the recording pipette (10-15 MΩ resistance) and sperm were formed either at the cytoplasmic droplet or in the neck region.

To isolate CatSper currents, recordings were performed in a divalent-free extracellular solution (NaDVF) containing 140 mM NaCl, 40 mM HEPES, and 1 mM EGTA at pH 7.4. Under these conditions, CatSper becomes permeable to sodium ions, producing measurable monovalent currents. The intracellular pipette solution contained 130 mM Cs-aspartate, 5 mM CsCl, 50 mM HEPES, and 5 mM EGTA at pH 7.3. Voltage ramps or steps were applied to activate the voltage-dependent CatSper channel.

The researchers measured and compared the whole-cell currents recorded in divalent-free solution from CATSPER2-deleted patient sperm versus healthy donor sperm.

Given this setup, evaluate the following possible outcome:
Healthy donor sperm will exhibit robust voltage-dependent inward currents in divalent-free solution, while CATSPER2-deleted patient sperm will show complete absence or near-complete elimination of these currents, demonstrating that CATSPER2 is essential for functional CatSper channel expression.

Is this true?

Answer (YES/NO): YES